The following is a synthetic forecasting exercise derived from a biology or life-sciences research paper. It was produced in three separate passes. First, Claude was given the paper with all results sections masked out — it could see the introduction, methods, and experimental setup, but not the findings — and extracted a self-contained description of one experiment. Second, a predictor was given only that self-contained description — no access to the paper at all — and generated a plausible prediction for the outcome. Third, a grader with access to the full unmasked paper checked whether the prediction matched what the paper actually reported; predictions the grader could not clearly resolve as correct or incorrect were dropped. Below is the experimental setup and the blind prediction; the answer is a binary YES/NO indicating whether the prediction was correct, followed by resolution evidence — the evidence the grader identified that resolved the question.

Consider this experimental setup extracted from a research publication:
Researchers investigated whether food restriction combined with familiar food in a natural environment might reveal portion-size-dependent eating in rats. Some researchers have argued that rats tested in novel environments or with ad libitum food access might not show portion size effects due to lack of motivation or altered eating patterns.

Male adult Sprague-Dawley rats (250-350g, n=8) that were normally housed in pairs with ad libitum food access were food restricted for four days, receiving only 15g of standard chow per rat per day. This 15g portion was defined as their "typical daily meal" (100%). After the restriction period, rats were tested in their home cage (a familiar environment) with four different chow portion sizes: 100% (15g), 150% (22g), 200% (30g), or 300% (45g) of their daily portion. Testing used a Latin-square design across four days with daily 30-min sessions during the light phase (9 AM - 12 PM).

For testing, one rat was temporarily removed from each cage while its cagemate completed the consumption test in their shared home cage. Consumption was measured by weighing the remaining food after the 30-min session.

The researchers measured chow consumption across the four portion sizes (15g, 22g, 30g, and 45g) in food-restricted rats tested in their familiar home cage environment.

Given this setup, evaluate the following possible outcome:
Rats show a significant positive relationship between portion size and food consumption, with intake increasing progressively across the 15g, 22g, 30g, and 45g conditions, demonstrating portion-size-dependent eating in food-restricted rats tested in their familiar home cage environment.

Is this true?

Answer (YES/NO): NO